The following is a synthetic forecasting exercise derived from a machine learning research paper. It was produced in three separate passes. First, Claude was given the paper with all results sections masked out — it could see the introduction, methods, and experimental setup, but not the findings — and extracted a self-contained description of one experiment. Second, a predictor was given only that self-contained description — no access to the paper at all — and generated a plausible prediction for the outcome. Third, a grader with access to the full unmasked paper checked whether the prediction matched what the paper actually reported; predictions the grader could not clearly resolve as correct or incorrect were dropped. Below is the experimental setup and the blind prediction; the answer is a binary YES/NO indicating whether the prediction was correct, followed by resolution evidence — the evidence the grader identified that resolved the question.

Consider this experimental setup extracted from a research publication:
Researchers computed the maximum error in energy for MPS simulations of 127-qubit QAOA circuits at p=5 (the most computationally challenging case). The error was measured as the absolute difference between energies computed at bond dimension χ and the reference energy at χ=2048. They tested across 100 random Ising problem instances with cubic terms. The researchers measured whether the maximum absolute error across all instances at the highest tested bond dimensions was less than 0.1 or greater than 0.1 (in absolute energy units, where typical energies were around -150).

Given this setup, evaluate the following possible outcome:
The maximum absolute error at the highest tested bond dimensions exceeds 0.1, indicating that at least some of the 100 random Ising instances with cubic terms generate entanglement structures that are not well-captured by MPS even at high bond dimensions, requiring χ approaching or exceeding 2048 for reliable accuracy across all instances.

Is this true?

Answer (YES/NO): NO